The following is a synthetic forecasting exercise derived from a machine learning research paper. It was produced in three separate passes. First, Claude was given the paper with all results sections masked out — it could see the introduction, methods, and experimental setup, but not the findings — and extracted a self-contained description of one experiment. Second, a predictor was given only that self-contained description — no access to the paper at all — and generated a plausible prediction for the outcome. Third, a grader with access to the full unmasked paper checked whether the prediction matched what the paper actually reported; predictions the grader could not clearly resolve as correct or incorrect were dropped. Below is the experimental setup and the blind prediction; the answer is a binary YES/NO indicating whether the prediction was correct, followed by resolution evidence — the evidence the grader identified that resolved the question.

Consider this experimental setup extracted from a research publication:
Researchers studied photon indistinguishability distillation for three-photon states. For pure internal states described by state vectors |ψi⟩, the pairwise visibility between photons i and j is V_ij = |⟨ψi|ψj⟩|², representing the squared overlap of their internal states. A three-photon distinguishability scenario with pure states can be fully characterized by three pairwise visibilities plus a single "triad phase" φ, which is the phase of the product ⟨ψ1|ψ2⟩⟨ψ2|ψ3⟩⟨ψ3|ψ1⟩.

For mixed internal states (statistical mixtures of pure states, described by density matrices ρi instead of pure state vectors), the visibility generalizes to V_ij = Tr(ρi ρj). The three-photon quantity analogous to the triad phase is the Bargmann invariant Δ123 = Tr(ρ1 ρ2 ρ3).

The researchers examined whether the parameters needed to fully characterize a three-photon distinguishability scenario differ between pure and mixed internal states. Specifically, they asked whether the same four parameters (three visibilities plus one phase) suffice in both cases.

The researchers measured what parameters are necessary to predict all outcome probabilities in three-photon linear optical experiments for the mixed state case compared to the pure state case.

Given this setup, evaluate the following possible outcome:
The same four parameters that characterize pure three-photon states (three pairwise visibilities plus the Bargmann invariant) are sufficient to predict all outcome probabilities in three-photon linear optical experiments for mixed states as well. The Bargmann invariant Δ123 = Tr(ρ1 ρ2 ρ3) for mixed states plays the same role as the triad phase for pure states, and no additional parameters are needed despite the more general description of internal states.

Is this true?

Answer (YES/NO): NO